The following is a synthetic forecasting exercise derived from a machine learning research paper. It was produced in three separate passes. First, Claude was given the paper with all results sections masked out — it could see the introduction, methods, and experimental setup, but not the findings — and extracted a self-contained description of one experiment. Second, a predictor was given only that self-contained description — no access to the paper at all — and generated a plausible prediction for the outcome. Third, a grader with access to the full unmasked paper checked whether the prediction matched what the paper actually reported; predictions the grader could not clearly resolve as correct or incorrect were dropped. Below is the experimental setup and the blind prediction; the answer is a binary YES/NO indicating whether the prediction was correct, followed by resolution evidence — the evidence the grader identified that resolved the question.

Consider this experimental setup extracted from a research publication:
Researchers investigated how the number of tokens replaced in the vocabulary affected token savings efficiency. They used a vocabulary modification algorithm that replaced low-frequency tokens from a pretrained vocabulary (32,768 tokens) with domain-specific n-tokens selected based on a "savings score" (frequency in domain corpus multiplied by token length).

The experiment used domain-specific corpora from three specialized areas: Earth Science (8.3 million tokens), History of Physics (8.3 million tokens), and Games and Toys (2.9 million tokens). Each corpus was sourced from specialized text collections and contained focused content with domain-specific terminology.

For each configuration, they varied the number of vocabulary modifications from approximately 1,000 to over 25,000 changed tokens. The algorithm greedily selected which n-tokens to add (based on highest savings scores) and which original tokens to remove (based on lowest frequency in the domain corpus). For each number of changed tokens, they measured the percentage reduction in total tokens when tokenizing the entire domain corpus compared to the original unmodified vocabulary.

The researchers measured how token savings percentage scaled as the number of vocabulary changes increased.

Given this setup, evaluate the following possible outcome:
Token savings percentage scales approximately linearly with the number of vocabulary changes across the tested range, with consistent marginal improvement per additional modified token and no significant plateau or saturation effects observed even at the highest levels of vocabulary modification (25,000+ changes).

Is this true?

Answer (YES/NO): NO